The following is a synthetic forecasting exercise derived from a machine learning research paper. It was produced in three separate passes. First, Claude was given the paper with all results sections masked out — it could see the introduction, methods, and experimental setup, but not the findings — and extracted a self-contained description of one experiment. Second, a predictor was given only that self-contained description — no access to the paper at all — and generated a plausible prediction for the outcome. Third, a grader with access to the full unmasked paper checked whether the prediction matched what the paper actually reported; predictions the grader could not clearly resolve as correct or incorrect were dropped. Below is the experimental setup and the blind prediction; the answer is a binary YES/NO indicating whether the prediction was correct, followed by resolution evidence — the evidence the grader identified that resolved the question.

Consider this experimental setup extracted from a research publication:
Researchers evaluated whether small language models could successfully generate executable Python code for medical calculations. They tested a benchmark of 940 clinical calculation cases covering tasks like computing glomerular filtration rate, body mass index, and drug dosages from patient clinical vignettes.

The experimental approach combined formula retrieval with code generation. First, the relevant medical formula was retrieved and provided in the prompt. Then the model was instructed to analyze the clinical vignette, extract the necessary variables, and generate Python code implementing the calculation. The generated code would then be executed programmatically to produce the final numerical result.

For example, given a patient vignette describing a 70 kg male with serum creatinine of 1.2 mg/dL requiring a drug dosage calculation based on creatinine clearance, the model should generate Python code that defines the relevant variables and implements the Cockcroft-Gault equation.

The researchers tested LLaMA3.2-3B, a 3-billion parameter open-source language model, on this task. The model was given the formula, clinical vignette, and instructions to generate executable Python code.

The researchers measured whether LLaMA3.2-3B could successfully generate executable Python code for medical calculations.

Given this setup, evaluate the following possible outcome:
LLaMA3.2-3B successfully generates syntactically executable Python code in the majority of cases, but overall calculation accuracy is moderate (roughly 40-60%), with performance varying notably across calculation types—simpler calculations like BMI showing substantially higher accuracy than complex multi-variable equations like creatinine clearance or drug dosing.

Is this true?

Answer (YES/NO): NO